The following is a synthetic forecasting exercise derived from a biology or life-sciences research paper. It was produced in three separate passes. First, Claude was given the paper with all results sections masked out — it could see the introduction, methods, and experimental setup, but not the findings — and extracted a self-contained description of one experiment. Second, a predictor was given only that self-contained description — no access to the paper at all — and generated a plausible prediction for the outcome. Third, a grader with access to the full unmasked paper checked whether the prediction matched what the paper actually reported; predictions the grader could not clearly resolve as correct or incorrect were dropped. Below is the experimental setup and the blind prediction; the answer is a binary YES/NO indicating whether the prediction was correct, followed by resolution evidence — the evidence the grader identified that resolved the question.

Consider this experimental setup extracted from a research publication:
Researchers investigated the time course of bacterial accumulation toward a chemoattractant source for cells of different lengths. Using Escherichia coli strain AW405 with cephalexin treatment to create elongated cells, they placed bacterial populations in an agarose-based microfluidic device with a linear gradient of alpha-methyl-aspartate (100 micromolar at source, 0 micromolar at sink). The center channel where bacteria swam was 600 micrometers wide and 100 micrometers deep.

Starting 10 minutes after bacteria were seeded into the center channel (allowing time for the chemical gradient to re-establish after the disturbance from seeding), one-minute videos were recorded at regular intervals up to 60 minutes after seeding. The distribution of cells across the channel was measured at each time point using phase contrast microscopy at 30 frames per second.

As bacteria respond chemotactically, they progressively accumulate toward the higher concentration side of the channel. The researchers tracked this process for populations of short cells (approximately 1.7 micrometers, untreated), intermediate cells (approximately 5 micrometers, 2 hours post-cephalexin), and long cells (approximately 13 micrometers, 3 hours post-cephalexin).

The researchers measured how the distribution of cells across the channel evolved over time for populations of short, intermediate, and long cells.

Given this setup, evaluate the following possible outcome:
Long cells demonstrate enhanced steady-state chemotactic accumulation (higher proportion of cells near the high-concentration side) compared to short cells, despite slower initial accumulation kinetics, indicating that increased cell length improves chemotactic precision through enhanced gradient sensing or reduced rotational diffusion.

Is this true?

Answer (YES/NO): YES